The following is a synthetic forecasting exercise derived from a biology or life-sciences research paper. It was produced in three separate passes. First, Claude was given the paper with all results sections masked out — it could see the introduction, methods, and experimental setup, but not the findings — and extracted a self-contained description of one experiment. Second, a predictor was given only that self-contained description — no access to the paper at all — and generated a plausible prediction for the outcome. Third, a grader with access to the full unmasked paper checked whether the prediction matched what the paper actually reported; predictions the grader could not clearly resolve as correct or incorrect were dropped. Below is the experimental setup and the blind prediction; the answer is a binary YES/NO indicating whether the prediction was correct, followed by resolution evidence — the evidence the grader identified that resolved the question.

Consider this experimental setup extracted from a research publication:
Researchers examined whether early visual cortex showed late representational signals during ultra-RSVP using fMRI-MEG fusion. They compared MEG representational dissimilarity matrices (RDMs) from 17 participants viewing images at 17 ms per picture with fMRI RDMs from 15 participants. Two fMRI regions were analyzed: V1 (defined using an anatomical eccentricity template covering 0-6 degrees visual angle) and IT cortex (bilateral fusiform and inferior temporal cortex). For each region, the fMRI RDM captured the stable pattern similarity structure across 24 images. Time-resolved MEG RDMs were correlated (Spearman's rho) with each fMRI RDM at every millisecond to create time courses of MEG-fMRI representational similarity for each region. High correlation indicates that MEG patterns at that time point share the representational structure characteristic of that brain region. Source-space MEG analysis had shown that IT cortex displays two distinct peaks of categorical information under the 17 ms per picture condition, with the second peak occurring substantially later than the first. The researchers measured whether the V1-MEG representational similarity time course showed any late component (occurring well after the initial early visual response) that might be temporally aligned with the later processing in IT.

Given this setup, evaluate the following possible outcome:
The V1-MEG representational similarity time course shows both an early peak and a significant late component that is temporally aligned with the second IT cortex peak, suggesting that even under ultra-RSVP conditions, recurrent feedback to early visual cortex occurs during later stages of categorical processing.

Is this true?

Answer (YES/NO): NO